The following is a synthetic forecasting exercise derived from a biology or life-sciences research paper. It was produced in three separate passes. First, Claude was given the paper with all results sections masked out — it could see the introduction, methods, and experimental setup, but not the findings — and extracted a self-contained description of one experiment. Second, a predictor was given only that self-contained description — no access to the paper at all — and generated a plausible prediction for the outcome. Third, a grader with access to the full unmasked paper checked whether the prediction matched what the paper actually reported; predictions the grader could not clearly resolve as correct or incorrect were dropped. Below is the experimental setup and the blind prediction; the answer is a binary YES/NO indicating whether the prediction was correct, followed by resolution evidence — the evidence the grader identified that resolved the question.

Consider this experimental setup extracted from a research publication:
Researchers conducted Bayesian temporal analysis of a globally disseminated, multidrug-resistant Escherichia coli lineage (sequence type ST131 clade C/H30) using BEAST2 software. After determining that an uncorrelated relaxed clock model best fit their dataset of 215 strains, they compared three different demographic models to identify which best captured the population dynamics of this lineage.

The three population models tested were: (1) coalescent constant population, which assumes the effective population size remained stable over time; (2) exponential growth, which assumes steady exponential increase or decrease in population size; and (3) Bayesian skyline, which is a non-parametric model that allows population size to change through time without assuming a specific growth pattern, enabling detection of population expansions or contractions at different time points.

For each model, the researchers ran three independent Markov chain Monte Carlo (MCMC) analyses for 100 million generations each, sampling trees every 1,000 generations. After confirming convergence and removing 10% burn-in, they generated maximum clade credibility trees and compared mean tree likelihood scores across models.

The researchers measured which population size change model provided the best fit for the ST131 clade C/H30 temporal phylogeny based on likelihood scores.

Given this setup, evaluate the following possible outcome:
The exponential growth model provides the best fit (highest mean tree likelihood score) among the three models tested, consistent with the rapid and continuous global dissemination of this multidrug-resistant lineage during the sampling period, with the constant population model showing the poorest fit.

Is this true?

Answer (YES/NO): NO